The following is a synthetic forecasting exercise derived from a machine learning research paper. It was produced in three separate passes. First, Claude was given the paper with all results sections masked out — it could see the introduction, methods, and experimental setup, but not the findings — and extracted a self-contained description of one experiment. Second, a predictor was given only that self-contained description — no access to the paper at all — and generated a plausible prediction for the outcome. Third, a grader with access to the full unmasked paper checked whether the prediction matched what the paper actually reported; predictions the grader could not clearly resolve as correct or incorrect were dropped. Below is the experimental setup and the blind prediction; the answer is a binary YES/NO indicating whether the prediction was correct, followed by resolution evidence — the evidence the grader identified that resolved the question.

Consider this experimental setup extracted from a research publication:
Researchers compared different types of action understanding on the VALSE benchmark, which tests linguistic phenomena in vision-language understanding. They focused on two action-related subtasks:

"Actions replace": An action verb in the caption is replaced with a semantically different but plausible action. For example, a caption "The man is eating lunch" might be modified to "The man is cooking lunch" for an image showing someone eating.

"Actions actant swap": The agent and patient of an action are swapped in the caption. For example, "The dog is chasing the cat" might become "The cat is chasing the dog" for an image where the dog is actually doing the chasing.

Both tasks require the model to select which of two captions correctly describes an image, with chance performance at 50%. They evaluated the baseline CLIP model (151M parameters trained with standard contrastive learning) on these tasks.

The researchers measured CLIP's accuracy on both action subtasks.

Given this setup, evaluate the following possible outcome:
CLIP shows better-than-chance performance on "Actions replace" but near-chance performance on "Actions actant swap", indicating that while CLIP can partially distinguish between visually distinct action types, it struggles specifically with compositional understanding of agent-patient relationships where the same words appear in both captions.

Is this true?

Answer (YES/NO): NO